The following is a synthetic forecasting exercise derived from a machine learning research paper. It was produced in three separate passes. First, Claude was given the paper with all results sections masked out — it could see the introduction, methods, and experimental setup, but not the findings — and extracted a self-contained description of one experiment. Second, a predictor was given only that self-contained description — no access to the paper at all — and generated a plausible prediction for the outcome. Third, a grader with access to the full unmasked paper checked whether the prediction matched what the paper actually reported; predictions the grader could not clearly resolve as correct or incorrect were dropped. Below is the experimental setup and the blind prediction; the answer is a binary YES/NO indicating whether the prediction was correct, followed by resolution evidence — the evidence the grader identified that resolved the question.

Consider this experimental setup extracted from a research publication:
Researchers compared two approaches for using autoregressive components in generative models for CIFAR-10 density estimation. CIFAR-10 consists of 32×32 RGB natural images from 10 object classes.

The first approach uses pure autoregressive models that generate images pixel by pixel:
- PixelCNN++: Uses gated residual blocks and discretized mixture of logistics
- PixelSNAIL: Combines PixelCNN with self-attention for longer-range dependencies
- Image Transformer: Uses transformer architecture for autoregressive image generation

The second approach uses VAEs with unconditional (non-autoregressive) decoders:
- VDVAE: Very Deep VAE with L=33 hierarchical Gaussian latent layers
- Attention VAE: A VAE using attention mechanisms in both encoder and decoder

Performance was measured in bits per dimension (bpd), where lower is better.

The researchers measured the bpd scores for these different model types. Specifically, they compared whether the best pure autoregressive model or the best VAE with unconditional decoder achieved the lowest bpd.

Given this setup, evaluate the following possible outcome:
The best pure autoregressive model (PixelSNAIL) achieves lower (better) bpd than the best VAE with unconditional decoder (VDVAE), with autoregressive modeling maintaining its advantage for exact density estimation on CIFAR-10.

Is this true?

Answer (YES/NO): NO